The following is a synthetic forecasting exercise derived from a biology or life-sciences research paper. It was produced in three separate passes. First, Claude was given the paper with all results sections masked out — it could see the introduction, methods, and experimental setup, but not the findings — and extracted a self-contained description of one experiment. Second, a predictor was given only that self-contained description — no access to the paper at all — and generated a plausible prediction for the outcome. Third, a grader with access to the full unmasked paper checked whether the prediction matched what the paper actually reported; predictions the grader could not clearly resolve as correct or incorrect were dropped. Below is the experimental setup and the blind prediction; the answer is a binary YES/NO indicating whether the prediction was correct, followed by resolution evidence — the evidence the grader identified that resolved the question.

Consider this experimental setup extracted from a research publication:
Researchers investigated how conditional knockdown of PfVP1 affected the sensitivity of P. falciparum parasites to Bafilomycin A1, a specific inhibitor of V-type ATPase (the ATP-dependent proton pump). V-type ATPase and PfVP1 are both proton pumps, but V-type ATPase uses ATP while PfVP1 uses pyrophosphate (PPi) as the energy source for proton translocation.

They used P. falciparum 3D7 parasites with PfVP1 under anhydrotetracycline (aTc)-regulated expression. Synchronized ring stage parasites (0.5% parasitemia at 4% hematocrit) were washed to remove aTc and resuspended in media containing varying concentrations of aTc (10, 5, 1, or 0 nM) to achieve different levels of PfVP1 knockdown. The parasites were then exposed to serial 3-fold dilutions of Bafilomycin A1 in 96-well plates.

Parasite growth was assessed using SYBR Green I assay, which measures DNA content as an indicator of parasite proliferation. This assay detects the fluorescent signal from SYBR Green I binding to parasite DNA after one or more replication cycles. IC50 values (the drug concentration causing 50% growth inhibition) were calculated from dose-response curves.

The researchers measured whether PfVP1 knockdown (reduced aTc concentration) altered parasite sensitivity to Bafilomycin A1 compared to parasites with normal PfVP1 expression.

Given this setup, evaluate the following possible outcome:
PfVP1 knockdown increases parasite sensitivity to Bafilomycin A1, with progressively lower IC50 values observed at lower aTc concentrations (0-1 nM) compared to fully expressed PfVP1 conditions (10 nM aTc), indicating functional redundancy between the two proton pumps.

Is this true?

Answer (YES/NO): NO